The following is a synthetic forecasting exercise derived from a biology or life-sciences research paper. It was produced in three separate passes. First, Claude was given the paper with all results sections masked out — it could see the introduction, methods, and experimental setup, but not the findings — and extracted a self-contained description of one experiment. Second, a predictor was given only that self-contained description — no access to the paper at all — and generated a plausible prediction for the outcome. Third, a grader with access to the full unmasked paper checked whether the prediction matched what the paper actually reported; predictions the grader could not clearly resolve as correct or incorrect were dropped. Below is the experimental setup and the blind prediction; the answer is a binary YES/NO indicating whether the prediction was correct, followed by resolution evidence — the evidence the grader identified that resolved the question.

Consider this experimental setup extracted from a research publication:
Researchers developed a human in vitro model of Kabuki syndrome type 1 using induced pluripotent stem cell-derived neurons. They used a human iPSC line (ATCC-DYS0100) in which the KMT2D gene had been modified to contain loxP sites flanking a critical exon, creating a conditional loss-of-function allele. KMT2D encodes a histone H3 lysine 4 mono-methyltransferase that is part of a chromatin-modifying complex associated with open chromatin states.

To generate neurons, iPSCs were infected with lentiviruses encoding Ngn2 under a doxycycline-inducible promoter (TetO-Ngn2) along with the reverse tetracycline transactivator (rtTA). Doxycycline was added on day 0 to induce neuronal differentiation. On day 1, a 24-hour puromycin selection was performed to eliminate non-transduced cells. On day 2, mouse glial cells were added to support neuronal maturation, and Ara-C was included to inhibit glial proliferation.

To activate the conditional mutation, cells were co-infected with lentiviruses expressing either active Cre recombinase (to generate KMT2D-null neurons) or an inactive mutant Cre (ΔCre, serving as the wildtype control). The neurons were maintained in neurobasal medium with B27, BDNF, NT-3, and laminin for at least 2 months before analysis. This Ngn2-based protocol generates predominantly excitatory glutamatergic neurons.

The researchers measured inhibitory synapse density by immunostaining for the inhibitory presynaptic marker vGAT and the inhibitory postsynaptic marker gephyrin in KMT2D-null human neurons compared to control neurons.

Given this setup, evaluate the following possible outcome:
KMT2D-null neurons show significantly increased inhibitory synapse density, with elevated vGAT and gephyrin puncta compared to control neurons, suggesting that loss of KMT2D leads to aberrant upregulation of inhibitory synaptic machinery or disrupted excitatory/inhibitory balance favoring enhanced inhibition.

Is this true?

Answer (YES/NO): YES